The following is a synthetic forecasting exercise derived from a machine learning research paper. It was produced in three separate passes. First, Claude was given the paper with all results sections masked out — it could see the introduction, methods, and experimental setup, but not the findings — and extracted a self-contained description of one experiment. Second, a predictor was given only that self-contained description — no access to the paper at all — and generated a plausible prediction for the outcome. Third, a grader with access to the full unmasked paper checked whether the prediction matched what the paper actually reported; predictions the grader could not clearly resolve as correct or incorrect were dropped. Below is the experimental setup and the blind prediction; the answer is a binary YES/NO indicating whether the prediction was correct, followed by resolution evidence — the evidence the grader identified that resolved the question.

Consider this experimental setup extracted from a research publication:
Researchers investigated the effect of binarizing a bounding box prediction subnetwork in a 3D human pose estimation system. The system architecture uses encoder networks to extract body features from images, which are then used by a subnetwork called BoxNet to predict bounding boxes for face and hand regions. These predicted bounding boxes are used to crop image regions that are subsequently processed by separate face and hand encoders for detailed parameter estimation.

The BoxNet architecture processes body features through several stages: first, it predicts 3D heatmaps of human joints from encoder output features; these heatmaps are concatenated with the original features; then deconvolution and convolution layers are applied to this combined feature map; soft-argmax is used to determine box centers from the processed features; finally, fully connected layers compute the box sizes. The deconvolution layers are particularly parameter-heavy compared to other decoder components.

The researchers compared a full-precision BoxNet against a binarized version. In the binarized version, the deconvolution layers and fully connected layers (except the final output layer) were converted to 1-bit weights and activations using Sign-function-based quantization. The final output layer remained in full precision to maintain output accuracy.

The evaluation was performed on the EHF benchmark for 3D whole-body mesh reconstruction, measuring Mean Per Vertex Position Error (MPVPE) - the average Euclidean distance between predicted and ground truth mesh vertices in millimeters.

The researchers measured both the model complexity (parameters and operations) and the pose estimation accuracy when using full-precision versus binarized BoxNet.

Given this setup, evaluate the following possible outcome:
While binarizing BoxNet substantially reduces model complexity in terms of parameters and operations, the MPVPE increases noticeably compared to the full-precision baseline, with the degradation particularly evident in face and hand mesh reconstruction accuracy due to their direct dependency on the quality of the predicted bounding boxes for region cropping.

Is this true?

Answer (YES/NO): NO